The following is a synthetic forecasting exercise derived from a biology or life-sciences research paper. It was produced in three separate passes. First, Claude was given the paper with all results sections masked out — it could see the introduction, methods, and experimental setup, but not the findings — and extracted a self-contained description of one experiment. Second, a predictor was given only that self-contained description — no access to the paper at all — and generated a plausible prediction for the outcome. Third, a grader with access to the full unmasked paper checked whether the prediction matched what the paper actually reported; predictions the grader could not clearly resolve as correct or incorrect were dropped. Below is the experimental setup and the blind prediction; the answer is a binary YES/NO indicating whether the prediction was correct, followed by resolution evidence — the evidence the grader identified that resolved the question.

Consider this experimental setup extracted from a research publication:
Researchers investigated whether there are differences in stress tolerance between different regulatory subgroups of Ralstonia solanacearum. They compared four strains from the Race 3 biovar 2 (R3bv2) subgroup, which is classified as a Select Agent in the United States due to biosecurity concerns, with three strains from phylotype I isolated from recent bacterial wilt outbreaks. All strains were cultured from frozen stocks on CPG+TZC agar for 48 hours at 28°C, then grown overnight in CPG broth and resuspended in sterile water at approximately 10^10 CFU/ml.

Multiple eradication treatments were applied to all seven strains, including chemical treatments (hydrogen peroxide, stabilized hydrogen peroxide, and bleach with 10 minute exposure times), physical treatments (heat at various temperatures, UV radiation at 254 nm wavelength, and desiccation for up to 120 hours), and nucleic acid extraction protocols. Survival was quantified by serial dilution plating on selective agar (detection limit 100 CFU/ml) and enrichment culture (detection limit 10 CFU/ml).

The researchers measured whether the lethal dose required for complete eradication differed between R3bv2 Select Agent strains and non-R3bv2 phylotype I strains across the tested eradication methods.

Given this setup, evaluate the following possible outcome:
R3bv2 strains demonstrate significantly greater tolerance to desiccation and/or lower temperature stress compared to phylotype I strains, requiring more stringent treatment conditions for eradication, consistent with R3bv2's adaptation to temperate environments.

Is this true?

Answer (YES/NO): NO